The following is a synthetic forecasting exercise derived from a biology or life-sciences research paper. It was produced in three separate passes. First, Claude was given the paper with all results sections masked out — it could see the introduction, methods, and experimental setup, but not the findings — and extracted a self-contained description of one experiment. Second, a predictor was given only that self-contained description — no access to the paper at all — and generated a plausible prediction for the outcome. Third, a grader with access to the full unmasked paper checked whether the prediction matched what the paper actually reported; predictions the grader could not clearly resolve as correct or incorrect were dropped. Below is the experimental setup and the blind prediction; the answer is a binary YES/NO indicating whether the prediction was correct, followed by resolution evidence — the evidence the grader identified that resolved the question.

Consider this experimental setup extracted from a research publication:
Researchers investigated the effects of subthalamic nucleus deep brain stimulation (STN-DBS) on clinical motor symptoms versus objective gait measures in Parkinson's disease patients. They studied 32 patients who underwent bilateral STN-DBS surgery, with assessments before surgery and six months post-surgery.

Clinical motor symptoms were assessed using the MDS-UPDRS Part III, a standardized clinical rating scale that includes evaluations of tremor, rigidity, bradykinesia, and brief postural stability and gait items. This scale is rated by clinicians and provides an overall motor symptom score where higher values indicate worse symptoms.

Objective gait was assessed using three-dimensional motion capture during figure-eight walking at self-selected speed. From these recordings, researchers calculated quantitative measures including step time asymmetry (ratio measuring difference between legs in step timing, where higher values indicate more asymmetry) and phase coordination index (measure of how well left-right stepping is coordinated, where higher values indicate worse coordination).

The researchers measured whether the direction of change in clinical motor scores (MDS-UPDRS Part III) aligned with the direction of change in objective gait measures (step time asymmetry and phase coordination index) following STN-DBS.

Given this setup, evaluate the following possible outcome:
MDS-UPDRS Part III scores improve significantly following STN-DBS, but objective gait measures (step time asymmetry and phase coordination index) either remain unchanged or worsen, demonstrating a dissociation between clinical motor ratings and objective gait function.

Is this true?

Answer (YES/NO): YES